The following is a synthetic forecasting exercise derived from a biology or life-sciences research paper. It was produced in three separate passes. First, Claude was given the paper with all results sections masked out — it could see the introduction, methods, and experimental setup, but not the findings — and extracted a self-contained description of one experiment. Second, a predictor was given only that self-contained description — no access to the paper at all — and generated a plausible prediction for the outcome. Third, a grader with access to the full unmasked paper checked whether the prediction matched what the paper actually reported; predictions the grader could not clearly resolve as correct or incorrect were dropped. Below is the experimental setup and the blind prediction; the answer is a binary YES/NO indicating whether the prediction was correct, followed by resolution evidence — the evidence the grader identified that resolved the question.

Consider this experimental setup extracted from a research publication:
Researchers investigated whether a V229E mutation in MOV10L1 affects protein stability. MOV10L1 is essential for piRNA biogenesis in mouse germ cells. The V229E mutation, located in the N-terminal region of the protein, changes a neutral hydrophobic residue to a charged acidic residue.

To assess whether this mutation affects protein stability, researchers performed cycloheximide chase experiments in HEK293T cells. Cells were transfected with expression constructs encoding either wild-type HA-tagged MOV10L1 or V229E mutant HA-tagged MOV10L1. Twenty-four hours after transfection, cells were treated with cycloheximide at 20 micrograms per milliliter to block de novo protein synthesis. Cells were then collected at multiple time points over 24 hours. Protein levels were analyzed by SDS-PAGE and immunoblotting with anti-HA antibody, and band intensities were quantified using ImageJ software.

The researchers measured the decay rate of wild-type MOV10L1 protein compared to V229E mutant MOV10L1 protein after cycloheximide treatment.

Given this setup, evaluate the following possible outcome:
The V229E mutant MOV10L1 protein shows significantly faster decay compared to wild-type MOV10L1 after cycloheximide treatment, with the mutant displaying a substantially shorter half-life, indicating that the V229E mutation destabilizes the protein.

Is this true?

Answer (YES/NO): NO